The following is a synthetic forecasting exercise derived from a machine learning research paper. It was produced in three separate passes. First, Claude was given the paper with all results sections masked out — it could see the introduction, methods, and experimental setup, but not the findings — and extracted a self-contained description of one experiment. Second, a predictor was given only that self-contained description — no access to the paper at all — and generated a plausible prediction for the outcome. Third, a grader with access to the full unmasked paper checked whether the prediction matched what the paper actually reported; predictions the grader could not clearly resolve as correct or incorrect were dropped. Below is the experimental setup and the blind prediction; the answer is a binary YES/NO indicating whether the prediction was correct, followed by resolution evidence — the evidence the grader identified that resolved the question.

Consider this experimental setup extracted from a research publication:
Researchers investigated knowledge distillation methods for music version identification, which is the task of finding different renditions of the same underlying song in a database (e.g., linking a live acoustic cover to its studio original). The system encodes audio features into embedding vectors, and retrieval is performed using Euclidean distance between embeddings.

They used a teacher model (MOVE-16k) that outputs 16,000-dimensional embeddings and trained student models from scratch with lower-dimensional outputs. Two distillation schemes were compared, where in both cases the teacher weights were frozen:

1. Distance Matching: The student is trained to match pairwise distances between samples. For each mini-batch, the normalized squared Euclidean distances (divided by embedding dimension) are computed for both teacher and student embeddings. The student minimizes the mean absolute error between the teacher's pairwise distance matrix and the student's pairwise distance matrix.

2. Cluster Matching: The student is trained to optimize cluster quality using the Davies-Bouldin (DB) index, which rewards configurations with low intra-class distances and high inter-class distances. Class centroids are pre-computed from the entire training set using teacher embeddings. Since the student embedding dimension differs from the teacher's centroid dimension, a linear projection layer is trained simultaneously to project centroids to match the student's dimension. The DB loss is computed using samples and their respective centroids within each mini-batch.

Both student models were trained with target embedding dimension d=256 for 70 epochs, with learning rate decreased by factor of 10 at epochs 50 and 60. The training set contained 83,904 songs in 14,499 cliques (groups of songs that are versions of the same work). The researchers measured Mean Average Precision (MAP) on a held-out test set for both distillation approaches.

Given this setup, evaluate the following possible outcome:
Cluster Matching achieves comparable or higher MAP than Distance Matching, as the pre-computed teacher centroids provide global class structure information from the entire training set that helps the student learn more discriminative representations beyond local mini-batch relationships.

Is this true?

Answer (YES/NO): NO